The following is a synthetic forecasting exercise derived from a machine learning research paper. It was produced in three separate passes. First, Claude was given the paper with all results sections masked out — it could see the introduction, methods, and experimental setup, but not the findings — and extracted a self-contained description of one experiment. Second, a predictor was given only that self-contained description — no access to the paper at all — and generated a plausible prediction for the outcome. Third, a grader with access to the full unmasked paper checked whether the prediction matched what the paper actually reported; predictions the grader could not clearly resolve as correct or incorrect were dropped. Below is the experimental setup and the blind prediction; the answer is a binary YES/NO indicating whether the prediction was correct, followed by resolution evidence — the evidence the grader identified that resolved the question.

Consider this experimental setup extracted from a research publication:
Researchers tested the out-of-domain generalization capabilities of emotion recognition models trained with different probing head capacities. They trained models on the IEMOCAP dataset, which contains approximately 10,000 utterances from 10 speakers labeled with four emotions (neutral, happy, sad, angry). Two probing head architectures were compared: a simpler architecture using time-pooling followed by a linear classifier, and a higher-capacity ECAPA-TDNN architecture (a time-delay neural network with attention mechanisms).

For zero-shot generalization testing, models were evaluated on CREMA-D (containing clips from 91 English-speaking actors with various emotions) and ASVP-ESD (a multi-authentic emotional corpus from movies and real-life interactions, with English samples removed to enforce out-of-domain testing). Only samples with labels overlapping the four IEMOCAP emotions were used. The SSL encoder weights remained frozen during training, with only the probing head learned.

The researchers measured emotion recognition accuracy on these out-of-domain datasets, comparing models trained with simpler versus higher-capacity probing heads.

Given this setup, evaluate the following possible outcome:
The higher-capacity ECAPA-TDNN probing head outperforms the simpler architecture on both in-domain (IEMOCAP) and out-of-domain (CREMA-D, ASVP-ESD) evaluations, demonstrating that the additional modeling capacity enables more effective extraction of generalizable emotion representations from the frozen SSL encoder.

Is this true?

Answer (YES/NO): YES